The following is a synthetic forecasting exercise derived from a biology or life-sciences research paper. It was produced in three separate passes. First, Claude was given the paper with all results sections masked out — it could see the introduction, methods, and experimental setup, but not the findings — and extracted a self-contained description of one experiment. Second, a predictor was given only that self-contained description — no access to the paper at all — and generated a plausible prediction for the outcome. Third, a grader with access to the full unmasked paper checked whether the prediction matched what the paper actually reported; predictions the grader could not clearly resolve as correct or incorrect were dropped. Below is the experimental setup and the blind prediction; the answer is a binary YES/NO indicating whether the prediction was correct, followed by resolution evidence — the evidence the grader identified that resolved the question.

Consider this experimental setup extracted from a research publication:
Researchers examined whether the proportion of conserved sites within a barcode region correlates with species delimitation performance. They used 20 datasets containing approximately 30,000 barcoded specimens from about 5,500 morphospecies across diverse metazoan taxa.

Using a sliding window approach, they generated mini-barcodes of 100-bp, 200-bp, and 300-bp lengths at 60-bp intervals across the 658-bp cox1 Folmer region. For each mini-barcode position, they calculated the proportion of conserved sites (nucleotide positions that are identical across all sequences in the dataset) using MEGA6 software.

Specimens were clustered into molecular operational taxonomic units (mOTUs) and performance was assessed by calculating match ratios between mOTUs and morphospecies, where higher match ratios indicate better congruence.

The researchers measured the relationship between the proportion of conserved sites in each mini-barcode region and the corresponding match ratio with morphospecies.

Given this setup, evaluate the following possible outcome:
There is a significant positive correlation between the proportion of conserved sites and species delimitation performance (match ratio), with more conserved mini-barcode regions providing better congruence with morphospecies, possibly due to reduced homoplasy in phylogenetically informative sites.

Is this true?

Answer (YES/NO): NO